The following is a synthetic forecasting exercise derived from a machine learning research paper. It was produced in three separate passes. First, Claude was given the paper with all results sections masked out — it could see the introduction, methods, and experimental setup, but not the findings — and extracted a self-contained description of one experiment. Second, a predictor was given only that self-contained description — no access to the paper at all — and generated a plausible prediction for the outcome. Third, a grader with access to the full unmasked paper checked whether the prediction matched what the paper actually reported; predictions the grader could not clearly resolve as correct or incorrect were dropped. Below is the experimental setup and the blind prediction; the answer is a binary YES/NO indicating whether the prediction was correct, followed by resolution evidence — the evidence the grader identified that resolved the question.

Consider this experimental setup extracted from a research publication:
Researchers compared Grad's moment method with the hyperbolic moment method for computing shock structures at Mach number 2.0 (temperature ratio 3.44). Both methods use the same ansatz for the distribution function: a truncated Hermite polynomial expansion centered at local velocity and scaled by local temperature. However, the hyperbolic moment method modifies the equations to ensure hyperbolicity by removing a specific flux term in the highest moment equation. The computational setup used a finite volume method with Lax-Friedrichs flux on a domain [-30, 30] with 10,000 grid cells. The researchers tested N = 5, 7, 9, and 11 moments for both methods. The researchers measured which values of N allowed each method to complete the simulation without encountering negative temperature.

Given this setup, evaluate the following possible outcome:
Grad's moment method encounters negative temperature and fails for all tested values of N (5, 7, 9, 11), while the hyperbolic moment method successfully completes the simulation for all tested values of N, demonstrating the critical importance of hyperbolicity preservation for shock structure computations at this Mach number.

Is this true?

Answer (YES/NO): NO